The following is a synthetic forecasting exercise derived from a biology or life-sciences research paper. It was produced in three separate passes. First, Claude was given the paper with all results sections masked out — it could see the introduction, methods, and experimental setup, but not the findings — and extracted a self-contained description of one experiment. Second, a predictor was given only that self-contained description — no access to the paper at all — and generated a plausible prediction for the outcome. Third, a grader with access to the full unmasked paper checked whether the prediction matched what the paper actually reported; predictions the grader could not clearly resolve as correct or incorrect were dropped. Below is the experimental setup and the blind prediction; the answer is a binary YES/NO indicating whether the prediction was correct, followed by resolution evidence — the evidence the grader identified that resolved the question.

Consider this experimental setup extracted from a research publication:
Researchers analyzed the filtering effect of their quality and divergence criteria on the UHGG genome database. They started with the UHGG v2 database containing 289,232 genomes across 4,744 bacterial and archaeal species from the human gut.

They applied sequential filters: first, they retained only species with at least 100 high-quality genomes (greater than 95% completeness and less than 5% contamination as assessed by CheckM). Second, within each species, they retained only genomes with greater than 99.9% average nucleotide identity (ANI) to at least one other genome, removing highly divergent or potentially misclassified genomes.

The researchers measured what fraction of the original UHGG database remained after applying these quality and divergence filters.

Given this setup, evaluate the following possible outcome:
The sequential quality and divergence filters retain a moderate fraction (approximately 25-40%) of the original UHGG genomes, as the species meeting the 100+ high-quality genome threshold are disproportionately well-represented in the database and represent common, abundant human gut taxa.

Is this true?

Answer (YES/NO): NO